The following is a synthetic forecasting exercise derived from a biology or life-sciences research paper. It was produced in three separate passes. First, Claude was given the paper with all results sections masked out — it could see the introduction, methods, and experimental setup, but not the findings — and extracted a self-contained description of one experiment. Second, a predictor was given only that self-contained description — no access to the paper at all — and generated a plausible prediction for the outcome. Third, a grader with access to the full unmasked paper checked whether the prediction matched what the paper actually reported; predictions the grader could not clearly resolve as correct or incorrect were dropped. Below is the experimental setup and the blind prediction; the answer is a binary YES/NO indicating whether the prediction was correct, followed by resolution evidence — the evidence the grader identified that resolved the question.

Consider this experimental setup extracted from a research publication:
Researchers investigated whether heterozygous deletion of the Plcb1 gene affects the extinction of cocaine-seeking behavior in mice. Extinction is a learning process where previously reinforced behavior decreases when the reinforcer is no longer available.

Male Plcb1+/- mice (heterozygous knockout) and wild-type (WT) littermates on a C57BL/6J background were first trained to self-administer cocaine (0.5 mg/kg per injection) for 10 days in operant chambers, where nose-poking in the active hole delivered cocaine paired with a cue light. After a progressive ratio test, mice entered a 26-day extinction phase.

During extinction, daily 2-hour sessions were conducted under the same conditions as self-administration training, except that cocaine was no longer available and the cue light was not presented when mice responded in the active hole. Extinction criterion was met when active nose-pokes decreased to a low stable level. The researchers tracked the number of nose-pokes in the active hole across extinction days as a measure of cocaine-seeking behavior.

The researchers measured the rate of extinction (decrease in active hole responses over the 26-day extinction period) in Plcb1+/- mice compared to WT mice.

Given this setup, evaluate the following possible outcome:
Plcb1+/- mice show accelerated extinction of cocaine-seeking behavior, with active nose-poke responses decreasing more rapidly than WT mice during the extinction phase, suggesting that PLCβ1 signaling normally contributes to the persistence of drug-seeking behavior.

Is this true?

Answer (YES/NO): NO